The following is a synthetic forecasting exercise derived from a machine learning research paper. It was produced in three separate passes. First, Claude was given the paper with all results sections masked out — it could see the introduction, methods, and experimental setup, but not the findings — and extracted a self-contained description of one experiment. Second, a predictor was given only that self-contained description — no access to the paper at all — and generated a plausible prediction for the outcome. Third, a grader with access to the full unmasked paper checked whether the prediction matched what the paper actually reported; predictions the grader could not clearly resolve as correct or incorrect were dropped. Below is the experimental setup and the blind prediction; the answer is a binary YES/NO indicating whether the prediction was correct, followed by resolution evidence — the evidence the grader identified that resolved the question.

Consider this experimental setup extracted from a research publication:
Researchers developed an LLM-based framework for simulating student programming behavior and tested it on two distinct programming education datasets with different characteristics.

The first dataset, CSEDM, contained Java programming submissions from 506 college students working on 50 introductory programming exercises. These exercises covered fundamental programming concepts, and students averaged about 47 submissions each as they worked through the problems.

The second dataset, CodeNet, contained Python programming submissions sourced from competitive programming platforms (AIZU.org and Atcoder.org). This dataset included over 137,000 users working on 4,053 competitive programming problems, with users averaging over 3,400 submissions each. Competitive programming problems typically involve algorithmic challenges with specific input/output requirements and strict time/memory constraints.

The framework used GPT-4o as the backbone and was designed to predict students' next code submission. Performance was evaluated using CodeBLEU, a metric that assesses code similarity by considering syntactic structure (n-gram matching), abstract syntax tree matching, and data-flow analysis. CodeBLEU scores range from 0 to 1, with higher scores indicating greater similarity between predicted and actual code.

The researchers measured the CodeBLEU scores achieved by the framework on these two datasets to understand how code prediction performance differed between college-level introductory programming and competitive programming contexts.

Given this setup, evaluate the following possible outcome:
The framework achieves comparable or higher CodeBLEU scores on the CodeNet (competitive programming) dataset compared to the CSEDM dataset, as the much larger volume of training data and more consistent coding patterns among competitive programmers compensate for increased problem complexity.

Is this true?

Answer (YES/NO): NO